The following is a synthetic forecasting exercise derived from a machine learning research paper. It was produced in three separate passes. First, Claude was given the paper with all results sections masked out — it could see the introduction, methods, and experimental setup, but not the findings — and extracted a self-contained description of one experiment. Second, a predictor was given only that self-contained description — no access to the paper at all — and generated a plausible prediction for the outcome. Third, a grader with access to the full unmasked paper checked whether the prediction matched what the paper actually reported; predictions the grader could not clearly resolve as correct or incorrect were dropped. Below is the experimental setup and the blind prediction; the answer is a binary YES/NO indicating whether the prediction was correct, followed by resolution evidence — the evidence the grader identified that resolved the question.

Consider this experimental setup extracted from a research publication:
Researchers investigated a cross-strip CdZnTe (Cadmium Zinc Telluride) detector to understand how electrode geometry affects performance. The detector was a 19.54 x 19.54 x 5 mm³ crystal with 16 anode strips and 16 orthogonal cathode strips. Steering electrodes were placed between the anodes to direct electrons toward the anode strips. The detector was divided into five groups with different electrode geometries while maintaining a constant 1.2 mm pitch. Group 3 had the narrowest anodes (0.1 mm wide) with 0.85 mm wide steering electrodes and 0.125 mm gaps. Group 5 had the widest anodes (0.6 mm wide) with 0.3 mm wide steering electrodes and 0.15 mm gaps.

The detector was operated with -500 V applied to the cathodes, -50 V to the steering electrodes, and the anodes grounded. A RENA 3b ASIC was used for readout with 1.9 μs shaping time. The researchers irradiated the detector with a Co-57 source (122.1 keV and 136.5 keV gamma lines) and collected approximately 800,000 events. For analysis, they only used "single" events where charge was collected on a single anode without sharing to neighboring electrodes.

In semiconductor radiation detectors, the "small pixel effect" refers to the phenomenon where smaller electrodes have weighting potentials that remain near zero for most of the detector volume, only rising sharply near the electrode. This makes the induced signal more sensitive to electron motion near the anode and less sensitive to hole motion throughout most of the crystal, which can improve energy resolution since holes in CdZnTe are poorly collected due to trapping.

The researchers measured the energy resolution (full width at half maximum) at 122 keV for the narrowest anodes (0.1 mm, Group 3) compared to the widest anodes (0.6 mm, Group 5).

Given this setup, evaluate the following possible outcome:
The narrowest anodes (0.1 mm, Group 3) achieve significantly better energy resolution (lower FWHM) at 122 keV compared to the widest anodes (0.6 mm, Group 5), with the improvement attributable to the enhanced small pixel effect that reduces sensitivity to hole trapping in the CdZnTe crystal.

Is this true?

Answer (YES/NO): NO